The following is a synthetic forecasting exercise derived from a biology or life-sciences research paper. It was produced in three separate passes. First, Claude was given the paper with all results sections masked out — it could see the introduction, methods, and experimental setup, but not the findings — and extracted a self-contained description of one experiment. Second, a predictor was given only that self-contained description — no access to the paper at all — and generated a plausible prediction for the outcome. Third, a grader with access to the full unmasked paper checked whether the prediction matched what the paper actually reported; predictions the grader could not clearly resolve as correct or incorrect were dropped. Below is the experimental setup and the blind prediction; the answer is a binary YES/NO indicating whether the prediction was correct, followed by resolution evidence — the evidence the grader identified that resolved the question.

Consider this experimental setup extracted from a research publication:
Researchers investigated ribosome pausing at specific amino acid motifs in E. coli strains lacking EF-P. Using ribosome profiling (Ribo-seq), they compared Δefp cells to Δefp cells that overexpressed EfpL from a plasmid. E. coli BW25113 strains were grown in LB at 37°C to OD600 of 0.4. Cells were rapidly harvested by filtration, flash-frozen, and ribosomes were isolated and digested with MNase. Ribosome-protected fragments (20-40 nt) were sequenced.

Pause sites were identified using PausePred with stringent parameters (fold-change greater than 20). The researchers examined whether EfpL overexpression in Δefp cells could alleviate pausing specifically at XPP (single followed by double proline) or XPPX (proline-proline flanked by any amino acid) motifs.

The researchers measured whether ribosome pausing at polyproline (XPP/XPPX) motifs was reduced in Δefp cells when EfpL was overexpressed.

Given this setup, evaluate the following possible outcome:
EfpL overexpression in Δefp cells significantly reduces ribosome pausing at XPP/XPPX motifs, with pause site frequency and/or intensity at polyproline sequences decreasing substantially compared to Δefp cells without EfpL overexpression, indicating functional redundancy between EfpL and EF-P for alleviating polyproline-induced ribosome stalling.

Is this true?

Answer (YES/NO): YES